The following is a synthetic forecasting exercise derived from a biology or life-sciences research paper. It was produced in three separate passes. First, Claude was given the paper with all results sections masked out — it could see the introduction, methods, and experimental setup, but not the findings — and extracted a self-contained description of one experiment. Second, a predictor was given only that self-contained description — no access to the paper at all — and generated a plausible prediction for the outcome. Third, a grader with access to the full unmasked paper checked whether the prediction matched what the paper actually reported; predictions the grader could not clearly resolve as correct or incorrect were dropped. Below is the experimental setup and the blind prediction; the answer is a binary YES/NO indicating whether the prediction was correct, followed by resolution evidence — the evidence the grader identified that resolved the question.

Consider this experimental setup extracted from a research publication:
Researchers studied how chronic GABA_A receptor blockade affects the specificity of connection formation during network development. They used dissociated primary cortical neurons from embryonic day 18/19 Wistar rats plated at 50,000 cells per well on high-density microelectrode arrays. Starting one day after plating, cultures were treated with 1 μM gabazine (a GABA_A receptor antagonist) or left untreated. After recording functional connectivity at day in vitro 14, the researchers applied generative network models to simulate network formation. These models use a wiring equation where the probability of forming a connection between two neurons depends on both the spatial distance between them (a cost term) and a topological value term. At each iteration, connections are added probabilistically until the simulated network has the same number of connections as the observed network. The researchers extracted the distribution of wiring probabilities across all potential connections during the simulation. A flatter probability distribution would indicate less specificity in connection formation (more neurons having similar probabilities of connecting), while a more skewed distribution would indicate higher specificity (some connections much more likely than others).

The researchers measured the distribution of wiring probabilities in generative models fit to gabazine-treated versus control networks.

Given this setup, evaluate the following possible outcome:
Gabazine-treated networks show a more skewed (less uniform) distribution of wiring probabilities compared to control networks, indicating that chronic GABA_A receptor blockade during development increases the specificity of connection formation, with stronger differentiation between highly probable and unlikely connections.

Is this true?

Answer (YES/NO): NO